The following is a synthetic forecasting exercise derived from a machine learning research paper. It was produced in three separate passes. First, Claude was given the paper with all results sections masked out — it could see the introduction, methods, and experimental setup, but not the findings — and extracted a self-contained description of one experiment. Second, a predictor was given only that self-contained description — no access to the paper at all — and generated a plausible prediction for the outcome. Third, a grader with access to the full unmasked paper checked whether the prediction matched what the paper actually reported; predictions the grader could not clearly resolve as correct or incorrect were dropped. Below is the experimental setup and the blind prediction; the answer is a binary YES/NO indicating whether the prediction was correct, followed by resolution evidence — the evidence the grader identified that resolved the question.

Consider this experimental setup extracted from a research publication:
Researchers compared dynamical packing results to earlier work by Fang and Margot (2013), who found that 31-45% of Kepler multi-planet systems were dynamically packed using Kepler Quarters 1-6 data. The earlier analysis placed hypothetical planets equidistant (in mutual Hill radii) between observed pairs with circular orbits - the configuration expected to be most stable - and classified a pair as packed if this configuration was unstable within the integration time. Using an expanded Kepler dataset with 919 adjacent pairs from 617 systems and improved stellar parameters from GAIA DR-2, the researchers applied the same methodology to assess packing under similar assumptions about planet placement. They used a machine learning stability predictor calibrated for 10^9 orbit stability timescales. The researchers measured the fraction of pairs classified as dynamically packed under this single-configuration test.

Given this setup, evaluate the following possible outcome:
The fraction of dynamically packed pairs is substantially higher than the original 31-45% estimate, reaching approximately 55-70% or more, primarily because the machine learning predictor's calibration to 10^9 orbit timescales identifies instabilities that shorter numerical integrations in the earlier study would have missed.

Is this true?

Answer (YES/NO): NO